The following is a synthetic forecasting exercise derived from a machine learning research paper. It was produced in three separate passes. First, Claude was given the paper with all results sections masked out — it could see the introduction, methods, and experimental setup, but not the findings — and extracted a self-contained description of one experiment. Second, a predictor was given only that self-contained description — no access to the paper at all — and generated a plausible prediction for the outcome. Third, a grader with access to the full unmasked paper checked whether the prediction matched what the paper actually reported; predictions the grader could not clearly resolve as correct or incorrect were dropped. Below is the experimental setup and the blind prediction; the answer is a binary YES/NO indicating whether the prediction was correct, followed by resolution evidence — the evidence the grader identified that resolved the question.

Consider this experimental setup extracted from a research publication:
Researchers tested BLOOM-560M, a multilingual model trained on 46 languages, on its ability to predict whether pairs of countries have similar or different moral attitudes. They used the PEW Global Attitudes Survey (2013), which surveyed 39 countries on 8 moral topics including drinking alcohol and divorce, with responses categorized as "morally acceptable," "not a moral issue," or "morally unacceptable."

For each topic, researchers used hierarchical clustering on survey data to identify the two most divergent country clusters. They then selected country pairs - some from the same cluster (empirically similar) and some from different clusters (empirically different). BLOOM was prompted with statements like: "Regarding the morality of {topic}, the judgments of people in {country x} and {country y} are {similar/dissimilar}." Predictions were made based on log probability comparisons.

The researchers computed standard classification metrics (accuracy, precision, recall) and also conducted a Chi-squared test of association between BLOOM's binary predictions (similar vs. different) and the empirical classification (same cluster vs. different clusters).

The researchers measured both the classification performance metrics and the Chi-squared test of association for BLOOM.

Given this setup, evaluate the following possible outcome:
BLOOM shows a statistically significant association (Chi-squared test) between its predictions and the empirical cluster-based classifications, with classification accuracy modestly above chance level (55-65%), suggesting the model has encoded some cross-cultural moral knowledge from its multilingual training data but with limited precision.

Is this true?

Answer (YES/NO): NO